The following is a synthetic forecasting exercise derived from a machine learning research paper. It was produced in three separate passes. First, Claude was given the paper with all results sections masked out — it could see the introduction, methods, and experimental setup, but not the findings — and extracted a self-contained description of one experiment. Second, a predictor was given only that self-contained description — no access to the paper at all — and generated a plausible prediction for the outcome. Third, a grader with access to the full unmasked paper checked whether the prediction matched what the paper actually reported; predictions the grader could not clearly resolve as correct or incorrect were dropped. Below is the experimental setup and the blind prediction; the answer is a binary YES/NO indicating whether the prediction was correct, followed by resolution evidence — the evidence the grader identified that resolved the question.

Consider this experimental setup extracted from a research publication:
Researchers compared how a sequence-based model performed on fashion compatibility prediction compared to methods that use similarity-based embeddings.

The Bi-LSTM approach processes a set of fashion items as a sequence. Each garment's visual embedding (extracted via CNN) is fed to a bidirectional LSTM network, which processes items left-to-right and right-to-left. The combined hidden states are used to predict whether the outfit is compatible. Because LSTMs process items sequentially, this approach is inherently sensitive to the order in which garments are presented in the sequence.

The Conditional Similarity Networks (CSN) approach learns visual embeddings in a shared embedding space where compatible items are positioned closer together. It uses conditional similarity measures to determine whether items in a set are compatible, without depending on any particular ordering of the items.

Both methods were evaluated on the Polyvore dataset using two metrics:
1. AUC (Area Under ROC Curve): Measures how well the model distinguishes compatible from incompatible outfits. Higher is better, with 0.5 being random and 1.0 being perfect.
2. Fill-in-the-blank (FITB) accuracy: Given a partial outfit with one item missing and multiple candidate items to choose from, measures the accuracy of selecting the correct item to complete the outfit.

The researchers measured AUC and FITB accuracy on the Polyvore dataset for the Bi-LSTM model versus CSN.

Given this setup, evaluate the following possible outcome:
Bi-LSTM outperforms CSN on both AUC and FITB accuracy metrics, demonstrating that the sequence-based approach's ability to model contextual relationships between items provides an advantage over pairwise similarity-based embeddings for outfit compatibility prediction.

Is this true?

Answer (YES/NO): NO